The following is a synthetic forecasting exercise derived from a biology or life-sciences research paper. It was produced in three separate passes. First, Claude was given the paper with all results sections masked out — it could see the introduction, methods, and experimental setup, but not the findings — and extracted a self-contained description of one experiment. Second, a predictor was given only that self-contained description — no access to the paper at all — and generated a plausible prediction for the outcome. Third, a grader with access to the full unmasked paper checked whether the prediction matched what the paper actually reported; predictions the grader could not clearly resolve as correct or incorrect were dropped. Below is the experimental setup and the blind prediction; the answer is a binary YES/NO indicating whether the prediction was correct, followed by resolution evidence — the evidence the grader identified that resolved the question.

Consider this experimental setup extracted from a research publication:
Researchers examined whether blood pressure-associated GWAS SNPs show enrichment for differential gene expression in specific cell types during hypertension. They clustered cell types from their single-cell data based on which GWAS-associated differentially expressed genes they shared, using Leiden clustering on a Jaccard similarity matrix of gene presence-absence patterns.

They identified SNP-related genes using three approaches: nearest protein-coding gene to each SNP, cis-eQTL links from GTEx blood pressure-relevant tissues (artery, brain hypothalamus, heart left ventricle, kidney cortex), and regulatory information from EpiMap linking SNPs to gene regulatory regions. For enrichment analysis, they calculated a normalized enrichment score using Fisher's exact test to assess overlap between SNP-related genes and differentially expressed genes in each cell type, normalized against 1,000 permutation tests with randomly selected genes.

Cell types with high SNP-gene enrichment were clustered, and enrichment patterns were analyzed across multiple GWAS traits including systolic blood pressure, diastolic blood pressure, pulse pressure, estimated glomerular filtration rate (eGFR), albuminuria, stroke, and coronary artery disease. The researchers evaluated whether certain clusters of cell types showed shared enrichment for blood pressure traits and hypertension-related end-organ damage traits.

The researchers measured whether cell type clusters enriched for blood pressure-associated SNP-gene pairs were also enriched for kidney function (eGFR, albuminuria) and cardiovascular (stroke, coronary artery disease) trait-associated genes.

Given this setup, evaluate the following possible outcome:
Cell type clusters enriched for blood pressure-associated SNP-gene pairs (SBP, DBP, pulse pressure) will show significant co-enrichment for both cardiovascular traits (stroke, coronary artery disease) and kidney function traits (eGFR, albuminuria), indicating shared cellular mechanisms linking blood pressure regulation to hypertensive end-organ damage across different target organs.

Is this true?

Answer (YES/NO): NO